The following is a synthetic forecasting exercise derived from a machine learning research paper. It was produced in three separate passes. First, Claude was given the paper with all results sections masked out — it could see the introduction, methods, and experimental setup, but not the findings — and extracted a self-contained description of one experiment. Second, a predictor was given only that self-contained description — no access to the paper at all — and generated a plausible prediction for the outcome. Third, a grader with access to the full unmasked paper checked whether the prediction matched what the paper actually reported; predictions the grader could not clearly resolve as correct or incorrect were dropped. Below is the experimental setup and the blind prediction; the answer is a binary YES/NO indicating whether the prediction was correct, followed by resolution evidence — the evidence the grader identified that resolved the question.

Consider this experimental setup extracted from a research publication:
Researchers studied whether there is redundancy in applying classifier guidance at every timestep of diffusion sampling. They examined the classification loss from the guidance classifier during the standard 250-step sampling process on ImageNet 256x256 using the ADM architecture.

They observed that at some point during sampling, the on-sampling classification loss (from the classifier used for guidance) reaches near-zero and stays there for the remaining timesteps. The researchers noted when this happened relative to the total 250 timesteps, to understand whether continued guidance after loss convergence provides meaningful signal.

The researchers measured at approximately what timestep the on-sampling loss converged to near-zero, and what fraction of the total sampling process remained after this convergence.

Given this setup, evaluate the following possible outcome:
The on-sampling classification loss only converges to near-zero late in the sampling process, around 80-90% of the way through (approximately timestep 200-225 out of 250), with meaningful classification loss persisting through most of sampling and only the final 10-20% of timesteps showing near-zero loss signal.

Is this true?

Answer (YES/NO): NO